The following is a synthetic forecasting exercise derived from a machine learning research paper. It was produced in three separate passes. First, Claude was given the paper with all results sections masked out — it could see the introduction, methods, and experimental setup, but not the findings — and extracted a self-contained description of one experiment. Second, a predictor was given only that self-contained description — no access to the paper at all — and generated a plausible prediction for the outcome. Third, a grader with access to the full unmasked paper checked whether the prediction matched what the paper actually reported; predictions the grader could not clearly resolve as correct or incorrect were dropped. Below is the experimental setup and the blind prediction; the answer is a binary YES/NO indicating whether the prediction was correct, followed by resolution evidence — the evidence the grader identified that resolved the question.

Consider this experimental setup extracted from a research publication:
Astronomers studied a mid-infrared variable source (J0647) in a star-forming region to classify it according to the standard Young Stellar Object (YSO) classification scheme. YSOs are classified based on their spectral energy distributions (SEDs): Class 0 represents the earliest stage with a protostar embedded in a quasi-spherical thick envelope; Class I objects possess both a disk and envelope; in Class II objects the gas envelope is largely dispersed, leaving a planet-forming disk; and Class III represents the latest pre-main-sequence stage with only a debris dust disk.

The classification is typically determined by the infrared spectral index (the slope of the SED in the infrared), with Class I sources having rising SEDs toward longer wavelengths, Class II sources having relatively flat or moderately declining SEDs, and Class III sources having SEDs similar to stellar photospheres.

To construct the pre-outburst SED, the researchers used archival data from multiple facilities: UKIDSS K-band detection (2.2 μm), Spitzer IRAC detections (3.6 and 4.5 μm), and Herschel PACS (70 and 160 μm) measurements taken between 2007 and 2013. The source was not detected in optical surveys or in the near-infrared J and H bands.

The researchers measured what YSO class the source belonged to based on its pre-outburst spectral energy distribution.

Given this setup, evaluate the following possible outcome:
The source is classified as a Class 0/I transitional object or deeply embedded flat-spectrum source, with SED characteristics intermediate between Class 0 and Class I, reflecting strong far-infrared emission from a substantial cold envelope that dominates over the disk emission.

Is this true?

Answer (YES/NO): NO